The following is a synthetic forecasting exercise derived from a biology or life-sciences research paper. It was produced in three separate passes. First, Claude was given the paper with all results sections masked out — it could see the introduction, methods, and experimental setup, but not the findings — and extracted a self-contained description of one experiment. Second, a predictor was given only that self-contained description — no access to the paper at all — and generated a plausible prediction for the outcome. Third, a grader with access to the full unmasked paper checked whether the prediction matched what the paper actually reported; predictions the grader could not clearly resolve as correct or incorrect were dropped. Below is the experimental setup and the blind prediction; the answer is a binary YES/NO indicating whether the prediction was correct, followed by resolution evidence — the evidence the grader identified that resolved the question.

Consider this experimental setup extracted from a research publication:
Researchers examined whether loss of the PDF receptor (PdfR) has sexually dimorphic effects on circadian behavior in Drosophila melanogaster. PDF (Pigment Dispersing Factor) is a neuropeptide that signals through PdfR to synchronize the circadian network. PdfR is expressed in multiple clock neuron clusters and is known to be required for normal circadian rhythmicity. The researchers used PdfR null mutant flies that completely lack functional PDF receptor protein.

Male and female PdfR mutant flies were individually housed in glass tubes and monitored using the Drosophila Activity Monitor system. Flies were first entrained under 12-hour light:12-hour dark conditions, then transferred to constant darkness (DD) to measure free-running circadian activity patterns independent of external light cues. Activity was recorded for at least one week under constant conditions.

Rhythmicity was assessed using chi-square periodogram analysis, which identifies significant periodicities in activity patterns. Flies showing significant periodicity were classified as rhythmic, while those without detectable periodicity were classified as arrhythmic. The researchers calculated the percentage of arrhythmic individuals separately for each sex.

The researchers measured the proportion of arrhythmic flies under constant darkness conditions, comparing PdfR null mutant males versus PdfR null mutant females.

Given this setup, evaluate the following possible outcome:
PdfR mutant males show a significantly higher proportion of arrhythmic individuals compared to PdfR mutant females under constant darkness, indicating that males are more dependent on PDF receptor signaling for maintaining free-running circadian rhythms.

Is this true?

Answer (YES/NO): YES